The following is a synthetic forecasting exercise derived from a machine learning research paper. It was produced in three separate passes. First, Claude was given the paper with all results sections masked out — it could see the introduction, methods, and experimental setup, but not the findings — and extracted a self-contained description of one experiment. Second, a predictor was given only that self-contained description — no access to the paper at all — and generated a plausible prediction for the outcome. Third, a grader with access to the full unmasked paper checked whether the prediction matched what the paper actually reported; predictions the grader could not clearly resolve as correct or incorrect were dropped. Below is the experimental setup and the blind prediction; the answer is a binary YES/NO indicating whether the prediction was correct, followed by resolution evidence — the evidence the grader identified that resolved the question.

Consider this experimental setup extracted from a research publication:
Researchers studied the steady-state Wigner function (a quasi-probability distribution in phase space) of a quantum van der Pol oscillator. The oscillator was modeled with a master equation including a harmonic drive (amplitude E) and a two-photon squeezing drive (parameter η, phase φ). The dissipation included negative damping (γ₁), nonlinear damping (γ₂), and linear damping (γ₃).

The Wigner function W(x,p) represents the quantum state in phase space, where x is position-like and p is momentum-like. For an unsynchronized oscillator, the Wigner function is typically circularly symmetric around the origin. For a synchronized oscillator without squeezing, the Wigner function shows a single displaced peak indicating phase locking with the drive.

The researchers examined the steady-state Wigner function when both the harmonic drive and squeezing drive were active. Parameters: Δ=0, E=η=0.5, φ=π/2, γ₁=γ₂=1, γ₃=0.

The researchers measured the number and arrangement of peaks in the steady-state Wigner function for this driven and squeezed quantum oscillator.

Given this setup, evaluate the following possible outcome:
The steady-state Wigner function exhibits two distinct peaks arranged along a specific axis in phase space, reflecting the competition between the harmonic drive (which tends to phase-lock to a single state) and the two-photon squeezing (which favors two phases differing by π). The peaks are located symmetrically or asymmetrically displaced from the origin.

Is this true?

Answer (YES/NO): YES